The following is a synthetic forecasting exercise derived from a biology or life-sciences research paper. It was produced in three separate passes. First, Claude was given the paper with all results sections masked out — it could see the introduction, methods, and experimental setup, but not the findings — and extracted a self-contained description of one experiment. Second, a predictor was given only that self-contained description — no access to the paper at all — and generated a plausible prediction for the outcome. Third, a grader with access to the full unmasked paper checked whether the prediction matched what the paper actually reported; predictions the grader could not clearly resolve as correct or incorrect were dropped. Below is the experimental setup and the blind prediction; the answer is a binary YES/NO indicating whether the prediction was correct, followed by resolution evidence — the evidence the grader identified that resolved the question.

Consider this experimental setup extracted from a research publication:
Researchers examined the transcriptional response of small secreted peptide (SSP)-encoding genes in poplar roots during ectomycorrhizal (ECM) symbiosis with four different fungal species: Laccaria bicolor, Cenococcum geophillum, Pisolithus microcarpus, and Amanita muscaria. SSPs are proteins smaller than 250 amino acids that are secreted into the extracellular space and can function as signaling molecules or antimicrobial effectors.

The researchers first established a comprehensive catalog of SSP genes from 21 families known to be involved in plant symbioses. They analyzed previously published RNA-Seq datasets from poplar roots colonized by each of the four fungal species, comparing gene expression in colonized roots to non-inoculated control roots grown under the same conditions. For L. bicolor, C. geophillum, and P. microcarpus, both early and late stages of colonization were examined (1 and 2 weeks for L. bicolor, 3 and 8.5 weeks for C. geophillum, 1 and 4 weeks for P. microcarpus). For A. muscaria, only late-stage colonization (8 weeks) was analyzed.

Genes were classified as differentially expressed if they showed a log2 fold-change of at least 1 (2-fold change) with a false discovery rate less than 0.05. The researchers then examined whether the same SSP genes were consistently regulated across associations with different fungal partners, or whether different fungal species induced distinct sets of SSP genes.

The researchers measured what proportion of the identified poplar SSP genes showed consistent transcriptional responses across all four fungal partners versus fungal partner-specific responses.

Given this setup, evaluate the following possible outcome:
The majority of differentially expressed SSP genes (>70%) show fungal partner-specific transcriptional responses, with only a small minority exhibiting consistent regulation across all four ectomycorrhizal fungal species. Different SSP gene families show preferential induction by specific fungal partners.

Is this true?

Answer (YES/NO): NO